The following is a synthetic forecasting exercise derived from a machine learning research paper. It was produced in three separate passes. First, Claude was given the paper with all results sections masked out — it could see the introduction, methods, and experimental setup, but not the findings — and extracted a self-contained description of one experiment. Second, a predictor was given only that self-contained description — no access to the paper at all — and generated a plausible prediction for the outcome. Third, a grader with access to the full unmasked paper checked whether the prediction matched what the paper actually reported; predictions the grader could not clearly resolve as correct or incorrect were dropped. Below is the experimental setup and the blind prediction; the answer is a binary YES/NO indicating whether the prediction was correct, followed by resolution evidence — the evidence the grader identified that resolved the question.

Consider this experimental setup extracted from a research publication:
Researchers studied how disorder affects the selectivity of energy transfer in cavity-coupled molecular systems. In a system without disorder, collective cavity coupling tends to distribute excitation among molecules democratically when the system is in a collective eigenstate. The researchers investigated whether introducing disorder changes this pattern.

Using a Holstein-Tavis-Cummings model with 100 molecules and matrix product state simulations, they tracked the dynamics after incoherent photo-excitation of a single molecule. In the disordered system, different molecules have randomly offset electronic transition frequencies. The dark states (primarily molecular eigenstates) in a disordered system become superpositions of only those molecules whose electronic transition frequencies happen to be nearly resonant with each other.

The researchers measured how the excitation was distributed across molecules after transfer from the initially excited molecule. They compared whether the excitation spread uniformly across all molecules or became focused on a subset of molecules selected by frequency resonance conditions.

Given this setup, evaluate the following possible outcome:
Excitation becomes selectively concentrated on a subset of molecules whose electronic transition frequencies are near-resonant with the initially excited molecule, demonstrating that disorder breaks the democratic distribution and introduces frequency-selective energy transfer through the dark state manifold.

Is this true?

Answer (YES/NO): YES